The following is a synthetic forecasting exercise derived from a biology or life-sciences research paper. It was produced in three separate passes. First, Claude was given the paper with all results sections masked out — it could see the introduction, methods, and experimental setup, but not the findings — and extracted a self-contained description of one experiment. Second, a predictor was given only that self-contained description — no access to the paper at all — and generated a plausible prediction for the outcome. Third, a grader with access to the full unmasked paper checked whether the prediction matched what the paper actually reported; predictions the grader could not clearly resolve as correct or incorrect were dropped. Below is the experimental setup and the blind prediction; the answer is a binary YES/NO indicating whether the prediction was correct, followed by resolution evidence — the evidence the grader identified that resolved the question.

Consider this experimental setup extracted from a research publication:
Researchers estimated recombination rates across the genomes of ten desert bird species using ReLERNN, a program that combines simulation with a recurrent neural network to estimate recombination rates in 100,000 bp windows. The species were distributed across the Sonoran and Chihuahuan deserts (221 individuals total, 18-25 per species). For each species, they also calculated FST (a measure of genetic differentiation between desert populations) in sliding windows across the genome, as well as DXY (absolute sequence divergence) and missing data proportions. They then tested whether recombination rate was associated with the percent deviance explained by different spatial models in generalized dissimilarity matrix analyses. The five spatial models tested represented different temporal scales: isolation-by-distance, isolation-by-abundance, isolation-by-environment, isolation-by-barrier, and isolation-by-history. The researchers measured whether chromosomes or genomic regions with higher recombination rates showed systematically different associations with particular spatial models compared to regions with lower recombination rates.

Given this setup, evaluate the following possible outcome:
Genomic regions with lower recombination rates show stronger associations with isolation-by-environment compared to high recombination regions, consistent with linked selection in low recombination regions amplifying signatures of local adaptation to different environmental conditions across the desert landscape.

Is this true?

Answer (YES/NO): NO